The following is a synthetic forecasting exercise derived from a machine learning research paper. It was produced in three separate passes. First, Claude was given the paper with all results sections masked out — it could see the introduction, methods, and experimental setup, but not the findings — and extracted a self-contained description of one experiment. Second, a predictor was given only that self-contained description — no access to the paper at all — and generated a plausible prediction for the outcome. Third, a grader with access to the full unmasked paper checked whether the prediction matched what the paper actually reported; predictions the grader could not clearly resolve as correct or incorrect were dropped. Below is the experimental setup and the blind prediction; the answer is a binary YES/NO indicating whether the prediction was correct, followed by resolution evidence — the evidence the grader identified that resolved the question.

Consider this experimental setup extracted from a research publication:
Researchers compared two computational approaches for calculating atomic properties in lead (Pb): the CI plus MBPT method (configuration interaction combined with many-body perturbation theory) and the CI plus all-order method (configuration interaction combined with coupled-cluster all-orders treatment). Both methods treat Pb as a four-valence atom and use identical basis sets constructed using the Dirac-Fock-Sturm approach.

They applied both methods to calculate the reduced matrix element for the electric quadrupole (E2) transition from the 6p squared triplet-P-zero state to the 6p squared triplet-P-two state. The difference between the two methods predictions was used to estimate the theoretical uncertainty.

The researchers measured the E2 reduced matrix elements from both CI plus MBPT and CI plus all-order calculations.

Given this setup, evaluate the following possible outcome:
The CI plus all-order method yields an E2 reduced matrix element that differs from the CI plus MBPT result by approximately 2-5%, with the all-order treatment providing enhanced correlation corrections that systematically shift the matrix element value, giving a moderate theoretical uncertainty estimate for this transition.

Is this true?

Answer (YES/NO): NO